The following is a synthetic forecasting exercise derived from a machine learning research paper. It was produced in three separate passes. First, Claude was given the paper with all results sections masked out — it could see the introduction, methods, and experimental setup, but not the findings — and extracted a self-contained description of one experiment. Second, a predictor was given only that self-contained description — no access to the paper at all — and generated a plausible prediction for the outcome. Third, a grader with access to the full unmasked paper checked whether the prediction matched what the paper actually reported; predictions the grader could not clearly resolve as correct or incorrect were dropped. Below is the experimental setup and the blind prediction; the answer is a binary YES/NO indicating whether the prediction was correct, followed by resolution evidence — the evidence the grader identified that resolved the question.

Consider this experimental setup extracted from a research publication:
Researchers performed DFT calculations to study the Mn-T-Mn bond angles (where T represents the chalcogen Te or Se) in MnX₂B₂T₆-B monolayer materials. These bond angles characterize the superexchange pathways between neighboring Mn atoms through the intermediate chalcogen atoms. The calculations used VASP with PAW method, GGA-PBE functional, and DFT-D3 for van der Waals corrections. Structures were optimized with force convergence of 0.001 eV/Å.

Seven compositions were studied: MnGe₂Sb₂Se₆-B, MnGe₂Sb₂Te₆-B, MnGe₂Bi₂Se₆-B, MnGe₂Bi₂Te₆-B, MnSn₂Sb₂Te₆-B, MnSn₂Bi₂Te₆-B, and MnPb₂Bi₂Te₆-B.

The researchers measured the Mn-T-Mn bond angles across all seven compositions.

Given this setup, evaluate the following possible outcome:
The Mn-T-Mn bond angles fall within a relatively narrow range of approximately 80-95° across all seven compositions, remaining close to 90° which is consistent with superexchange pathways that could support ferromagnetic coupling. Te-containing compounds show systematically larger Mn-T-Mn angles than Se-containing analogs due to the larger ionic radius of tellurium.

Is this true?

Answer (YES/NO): NO